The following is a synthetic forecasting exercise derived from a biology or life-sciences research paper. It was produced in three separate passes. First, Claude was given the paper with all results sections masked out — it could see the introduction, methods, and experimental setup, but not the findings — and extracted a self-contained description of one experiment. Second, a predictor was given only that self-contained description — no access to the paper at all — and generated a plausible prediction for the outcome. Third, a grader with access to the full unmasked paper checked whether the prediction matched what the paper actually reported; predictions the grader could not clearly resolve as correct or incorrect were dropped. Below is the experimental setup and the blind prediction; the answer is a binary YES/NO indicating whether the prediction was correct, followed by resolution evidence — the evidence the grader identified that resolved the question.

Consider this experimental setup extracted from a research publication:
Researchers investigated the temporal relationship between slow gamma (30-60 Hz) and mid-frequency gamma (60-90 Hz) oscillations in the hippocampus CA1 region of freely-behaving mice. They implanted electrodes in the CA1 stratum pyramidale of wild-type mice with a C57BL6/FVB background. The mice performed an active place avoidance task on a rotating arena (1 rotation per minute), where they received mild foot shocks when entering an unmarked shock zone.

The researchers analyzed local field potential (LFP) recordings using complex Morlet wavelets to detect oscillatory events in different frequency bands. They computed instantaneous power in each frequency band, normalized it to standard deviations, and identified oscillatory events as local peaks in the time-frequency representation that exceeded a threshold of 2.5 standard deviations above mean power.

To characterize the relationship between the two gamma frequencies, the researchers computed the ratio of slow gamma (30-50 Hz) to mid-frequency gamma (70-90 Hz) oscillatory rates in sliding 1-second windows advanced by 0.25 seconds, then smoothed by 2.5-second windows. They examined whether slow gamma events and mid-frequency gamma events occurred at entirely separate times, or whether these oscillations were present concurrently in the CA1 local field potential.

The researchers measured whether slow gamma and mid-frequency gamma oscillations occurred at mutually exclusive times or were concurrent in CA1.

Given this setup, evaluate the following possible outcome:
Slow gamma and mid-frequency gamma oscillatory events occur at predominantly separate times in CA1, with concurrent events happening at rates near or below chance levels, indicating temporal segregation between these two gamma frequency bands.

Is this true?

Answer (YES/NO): NO